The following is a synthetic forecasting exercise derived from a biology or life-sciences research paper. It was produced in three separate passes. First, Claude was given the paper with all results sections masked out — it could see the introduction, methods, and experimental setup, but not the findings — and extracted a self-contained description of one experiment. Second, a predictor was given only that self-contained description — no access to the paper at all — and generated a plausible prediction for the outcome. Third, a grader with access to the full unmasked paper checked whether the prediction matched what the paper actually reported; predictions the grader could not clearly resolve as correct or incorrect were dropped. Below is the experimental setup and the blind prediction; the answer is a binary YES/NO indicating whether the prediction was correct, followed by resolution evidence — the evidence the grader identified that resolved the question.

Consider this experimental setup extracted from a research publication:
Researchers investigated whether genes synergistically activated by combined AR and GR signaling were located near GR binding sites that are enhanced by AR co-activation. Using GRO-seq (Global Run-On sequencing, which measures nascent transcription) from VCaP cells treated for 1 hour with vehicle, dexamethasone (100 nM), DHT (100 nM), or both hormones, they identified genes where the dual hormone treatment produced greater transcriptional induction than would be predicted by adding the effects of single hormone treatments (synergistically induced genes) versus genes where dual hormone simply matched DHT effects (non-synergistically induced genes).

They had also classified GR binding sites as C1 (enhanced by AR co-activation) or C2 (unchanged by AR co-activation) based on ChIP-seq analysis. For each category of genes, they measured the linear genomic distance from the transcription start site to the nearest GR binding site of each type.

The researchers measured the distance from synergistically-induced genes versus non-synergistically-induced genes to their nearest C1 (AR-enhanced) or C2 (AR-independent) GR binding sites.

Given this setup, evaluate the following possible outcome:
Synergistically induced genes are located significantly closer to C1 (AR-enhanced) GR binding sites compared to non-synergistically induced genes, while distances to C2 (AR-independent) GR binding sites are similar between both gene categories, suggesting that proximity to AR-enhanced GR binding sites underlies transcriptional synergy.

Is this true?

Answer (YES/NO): NO